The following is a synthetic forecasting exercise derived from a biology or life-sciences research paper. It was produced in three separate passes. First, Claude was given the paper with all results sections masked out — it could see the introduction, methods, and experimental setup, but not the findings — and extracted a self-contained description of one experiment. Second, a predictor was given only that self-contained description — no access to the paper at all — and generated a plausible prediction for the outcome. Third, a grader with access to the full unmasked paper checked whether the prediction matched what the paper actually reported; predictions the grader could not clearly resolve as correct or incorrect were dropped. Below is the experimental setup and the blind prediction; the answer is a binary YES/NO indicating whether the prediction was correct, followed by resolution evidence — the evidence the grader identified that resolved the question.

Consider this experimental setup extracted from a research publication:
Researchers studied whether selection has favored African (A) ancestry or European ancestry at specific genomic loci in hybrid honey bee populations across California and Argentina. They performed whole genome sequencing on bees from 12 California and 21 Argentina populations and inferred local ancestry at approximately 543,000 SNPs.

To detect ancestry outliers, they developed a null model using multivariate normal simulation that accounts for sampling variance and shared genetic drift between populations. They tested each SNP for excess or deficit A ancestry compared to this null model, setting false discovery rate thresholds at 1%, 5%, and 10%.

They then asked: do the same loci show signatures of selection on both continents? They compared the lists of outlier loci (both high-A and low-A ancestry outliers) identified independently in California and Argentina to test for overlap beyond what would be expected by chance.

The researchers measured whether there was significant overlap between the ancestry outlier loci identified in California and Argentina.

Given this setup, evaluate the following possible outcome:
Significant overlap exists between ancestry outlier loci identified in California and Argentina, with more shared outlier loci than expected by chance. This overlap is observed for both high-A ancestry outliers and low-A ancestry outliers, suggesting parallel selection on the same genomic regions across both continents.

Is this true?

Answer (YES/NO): NO